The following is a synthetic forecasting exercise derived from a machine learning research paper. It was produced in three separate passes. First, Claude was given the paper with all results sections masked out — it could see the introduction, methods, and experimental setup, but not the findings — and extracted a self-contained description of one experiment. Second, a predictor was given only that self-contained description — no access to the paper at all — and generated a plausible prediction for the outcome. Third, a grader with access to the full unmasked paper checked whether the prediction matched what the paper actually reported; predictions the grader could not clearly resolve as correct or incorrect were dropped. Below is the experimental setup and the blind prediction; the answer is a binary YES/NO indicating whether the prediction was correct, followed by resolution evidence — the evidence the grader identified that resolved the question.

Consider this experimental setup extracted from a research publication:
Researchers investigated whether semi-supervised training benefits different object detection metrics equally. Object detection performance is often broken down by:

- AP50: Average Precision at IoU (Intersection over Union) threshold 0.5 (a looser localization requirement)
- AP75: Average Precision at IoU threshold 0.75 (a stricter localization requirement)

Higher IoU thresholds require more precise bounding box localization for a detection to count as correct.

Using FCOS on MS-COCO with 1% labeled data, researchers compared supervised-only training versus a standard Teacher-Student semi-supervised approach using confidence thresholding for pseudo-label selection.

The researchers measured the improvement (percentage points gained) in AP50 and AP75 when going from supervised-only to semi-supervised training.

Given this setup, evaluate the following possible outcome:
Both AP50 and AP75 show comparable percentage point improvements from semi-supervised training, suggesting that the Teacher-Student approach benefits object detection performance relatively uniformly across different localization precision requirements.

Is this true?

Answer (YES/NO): NO